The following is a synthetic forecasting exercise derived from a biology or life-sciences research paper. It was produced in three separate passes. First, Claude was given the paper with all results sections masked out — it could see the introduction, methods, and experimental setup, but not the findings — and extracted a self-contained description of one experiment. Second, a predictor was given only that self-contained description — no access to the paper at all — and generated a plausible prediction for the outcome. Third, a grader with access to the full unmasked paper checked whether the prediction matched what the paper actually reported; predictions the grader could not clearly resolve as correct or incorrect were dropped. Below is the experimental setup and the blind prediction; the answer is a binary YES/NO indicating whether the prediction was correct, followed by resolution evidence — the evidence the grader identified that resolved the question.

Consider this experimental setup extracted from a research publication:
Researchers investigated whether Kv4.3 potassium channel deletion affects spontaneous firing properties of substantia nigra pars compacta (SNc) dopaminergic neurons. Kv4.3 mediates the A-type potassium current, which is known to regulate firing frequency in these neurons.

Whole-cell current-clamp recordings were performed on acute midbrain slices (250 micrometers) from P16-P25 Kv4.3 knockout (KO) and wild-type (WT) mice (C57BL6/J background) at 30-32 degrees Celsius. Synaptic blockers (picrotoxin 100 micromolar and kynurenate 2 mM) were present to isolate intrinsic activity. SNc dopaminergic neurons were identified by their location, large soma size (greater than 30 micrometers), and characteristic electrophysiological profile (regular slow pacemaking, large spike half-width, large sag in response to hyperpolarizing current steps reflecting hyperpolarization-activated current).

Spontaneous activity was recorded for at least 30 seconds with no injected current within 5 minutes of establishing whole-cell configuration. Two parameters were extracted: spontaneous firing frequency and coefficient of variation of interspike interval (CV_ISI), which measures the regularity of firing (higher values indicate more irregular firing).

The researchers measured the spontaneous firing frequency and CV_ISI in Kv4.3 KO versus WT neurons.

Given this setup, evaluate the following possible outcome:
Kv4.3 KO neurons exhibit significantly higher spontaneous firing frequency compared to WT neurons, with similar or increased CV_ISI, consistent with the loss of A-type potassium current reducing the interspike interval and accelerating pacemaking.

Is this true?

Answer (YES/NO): YES